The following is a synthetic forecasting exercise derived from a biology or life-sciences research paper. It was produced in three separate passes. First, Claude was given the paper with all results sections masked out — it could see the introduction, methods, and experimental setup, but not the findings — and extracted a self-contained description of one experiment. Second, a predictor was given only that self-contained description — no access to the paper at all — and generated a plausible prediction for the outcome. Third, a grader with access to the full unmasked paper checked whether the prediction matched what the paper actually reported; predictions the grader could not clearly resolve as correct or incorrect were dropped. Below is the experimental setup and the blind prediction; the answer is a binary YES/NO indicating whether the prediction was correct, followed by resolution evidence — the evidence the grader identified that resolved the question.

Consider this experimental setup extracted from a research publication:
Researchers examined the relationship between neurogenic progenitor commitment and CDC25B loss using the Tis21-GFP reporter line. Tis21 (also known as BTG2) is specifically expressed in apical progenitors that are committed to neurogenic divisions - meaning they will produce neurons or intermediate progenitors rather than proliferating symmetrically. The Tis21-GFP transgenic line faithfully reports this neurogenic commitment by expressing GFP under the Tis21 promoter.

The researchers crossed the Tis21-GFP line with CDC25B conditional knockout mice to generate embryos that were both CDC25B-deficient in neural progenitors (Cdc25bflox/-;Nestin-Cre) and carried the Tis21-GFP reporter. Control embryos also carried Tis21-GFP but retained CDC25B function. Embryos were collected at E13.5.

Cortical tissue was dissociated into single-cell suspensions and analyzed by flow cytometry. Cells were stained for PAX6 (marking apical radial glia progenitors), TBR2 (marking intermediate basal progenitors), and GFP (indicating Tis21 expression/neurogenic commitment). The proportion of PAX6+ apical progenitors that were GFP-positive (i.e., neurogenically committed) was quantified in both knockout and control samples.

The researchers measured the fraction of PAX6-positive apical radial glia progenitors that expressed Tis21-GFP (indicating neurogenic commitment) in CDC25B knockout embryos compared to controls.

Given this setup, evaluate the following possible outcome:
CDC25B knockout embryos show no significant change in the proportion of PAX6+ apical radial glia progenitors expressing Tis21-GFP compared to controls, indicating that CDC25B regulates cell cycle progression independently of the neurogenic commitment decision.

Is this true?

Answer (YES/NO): YES